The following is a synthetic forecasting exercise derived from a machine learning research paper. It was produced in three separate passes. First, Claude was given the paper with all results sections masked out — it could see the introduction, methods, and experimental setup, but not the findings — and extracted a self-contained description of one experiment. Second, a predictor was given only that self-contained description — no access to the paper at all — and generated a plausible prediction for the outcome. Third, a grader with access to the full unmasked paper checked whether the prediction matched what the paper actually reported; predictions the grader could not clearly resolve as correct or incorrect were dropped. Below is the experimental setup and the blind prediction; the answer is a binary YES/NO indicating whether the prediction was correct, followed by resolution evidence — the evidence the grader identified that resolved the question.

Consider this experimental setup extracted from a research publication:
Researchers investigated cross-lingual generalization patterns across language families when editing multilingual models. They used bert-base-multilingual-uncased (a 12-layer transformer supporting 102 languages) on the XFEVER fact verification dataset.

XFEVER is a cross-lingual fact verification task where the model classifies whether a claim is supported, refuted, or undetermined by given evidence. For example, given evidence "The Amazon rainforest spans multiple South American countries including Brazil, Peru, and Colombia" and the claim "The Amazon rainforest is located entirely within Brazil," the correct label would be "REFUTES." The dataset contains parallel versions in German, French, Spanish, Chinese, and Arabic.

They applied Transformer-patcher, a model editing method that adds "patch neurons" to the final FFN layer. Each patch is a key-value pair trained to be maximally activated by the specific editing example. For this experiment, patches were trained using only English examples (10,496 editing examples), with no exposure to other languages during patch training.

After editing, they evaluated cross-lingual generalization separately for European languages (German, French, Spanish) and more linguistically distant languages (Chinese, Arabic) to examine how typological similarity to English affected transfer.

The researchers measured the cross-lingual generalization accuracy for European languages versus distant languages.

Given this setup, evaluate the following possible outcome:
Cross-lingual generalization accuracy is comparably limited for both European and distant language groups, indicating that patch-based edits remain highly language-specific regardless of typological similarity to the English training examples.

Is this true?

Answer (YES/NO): NO